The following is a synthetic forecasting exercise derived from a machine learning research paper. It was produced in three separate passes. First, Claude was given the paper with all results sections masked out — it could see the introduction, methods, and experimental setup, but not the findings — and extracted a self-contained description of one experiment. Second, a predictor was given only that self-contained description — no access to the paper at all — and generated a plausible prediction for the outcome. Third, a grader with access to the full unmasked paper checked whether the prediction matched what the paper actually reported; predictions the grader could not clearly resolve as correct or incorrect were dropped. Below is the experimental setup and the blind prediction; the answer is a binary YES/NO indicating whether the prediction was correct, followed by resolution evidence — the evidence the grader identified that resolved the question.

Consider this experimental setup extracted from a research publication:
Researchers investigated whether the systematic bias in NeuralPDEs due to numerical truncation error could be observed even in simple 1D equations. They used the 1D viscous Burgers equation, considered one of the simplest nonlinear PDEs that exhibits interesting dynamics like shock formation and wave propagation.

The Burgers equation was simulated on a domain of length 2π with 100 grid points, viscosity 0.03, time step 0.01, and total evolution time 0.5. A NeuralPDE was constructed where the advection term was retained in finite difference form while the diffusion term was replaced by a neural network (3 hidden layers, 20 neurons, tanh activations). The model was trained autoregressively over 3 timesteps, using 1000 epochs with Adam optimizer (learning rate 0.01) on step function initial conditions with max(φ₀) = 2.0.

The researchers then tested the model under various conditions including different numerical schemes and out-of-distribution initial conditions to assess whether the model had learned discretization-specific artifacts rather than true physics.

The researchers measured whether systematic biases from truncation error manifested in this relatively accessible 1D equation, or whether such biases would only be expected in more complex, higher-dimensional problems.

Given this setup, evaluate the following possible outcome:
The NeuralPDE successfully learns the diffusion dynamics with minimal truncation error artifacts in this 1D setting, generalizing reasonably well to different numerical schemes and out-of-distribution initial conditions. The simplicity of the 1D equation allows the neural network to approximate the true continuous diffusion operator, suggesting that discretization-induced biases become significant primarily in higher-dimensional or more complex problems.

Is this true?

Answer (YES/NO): NO